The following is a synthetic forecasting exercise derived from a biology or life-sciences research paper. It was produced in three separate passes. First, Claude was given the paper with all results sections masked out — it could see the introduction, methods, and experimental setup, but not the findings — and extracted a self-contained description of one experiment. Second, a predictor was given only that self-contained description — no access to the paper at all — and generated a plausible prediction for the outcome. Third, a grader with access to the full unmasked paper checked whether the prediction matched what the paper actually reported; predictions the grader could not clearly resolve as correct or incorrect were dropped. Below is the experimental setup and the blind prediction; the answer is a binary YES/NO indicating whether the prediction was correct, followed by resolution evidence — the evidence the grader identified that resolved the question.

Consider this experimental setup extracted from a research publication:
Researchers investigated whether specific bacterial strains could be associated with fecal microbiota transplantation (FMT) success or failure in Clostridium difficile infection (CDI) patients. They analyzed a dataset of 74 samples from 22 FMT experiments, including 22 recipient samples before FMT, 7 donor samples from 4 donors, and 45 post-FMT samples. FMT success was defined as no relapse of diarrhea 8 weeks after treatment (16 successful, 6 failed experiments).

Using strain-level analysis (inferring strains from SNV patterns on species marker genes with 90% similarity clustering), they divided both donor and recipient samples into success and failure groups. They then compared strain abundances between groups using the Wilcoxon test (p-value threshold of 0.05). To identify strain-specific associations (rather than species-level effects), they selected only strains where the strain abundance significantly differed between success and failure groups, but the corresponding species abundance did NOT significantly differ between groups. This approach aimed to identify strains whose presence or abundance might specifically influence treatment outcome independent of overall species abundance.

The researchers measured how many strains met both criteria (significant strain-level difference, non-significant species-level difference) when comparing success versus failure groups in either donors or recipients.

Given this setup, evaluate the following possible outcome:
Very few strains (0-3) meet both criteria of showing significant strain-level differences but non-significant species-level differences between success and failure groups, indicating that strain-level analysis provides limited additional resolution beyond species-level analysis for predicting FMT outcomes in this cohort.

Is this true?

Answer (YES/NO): NO